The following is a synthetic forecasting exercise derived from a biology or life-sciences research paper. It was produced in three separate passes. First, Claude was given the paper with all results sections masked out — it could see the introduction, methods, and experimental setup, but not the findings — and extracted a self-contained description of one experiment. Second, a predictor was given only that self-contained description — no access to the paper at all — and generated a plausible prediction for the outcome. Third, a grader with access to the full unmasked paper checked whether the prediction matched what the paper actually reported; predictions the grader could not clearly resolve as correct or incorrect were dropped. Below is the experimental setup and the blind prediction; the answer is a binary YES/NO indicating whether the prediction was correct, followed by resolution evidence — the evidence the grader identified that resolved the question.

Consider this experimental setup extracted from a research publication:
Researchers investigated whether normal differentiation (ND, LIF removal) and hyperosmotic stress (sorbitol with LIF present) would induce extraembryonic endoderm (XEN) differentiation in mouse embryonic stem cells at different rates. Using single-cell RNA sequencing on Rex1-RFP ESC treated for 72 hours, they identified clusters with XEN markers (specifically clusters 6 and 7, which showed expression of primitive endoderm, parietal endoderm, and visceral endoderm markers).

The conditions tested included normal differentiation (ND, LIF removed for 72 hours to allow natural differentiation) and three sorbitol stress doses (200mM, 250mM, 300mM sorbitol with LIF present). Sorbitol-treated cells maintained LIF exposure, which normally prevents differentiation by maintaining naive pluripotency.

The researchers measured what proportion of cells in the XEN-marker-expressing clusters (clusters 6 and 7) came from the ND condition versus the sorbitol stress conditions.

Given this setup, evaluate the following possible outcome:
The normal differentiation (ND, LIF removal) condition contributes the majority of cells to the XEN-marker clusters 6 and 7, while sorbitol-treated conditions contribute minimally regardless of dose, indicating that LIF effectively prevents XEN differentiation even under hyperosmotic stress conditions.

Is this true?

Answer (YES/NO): NO